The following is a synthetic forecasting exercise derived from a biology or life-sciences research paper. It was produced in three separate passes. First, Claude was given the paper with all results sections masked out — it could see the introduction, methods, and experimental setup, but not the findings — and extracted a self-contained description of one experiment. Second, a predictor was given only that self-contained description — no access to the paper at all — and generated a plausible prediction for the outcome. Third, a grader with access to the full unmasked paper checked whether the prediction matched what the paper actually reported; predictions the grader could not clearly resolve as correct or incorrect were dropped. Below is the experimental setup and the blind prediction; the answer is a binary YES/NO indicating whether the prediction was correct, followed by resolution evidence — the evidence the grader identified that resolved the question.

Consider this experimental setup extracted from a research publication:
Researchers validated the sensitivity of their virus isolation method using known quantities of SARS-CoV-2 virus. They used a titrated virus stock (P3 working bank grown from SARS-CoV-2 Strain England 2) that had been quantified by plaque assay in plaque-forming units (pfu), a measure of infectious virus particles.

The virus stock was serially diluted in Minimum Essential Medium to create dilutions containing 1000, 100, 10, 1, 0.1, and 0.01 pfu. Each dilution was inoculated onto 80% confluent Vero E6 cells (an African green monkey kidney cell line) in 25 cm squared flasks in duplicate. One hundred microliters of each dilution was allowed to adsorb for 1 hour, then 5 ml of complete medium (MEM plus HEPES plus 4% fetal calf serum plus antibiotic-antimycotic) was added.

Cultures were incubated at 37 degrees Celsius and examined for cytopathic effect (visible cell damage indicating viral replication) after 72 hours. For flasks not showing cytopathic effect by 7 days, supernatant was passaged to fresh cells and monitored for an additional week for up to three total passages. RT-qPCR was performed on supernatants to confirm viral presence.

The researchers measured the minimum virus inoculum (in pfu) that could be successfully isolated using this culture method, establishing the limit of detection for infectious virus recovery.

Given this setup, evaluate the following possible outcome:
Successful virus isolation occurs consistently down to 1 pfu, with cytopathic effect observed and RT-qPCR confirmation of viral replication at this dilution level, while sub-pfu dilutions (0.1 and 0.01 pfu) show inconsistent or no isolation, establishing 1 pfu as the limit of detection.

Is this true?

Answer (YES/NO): YES